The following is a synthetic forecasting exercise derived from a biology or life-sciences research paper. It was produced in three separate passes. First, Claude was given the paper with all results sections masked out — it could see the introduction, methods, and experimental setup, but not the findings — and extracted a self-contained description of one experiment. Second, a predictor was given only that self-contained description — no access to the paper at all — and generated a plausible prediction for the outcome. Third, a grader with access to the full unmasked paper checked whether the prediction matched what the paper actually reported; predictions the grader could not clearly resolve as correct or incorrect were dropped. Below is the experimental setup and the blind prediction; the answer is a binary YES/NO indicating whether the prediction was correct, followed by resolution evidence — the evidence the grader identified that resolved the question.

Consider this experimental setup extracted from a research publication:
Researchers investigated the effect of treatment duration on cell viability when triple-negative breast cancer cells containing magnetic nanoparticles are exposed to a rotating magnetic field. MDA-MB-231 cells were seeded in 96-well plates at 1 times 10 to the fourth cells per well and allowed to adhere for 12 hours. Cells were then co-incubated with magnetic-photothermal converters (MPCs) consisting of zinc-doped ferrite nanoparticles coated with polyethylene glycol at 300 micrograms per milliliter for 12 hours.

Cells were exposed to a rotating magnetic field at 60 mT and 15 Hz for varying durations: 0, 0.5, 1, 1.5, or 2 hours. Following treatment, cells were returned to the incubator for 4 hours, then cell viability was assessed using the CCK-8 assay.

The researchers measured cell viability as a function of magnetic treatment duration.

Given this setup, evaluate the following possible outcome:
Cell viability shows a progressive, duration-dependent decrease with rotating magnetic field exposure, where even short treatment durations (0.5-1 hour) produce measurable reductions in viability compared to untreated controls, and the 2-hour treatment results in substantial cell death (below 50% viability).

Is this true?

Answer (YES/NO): NO